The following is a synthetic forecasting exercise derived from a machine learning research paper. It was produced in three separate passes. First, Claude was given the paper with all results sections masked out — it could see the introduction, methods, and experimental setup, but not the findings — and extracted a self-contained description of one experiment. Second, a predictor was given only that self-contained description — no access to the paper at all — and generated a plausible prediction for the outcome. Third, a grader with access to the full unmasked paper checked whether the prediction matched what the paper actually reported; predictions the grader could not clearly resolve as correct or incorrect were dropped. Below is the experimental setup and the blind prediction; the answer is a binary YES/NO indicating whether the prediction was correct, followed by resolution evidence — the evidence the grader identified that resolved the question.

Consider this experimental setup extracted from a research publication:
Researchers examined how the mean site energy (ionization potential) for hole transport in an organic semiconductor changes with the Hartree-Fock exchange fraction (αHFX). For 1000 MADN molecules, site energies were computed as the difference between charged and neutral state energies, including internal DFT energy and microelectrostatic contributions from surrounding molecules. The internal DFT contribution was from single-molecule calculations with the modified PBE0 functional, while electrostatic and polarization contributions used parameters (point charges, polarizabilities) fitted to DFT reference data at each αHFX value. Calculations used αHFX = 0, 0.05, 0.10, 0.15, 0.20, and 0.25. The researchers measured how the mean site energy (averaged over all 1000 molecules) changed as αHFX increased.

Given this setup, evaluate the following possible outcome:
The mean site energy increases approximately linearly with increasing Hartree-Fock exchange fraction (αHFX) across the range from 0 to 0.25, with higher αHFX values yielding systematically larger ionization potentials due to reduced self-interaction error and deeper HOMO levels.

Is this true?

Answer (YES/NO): NO